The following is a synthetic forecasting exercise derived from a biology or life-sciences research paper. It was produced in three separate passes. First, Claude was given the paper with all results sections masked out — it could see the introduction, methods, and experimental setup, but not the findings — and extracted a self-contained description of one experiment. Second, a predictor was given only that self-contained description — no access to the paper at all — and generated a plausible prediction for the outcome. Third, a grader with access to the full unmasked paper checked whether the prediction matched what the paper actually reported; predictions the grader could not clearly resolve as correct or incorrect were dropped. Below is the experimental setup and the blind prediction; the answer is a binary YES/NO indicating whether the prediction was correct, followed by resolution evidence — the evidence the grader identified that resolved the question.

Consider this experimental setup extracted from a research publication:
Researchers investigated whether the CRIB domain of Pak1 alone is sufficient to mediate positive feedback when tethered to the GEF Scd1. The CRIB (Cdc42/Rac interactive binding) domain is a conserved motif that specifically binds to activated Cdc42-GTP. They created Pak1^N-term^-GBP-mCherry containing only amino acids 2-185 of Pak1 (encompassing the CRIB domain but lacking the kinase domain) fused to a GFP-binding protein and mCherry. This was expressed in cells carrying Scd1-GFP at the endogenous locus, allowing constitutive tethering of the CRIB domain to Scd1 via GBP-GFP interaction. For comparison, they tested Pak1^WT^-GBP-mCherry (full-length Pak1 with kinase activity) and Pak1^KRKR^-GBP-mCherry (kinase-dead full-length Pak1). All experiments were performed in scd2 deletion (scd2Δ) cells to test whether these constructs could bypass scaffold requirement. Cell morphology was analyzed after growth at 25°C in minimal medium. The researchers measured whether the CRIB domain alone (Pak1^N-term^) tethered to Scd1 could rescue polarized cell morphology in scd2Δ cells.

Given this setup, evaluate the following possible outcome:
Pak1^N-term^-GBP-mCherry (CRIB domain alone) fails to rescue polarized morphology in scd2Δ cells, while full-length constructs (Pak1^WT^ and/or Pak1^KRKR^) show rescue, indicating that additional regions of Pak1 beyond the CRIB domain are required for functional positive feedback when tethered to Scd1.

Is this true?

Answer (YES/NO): YES